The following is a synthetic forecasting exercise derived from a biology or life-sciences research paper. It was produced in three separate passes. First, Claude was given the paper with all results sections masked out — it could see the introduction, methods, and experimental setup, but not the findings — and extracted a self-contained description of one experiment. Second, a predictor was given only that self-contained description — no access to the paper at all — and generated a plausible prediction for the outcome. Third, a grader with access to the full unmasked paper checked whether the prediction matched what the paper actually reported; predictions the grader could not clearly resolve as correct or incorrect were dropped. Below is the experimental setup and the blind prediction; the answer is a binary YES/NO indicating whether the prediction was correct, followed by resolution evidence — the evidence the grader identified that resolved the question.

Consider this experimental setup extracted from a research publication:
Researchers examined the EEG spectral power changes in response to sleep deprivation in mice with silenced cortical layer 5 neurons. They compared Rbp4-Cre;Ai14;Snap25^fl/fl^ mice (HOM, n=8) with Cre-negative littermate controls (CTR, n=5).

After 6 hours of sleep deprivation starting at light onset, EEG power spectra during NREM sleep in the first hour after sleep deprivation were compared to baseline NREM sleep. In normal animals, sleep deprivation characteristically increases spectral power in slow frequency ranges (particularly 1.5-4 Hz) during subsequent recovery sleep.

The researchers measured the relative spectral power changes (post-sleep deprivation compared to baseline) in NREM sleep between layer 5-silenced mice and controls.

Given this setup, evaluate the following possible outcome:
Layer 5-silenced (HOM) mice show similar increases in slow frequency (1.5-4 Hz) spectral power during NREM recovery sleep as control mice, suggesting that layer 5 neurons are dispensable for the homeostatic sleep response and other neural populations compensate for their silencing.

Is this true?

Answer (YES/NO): NO